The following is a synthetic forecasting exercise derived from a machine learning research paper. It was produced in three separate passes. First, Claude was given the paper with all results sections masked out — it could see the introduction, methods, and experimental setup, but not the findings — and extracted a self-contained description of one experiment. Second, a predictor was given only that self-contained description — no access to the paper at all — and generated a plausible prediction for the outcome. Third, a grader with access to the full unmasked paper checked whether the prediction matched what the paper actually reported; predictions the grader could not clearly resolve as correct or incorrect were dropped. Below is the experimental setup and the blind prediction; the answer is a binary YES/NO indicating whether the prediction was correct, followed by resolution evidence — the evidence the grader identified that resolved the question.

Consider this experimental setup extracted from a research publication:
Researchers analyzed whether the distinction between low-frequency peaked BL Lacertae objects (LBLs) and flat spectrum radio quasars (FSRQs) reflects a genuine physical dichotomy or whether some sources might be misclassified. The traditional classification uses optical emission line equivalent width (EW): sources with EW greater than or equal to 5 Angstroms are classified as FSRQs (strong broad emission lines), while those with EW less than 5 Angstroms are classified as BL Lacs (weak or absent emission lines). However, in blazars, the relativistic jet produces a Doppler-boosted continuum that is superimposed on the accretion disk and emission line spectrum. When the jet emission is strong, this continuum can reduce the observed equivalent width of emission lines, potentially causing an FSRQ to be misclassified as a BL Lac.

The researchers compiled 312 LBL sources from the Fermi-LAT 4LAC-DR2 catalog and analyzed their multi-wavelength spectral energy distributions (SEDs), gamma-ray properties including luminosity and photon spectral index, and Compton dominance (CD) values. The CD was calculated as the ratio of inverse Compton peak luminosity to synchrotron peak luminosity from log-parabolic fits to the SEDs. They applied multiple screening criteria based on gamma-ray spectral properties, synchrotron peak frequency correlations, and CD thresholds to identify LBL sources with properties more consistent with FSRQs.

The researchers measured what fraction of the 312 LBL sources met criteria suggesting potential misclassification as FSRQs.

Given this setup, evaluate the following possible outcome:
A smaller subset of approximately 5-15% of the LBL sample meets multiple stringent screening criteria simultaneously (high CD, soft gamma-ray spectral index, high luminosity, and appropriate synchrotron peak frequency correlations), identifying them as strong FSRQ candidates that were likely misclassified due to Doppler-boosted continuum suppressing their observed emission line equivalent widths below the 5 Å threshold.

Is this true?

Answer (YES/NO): YES